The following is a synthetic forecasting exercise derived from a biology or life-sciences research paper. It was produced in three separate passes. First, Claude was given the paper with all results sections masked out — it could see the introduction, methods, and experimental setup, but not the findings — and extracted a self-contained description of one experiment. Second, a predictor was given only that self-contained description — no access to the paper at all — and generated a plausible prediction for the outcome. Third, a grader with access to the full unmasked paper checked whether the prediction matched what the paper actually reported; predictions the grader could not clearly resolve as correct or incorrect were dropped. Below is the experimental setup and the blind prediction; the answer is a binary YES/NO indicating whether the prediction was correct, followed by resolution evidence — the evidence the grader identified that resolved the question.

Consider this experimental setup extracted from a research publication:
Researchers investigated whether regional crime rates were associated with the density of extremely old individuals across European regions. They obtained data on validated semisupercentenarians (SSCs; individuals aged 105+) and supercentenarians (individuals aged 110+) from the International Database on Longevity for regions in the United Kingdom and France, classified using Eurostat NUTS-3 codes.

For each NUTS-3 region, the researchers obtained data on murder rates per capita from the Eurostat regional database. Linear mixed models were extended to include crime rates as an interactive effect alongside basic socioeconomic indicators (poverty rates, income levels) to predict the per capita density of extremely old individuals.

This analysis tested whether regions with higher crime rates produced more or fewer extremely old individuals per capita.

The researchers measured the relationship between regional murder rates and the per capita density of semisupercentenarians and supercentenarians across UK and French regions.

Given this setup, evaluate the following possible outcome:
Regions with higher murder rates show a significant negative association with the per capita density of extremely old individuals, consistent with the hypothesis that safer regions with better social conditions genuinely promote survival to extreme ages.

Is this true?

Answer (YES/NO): NO